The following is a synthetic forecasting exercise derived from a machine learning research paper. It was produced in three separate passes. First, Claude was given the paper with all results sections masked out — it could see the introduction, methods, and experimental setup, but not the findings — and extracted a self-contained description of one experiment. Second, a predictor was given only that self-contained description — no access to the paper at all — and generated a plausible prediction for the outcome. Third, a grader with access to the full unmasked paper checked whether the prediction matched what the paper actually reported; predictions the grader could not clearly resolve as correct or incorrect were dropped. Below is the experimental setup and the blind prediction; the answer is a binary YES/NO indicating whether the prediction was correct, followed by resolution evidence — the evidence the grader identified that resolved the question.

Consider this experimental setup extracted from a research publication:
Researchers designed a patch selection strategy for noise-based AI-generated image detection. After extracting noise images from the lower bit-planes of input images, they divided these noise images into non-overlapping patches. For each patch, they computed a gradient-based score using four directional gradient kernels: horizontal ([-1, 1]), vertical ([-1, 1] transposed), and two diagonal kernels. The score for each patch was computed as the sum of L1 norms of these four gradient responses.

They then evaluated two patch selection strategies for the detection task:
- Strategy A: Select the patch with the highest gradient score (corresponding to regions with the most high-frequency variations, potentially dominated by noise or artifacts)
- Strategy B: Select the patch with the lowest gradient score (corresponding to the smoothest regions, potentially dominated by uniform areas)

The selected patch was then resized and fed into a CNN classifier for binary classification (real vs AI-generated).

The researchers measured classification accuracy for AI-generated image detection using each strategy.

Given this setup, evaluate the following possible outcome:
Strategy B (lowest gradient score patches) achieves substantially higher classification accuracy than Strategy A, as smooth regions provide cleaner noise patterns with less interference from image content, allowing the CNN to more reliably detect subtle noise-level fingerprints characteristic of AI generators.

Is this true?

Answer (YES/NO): NO